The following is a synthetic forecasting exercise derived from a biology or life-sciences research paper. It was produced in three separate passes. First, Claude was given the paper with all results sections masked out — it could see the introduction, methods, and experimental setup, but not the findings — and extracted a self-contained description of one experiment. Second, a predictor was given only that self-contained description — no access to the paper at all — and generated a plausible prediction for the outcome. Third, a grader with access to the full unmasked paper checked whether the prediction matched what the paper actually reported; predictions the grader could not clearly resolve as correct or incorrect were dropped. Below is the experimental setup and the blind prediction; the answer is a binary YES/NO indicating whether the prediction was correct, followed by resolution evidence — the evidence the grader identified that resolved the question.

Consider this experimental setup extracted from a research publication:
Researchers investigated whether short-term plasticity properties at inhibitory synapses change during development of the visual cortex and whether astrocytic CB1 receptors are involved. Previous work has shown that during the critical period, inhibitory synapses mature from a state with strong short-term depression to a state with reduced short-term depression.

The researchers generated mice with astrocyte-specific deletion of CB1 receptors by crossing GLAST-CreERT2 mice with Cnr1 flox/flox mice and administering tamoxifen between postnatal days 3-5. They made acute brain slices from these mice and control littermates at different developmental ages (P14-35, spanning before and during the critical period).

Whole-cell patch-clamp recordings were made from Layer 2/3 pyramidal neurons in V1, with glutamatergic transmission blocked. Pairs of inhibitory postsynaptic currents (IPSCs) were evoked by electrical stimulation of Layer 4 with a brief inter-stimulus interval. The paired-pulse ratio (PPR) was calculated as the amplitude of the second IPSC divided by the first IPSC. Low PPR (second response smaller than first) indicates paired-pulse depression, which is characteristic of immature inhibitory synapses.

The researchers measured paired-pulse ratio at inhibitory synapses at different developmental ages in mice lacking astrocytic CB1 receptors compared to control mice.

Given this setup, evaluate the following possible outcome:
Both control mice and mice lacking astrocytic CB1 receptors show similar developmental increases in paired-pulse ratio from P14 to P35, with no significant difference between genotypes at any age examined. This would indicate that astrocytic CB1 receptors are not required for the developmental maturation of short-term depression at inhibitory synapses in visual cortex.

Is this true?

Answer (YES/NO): NO